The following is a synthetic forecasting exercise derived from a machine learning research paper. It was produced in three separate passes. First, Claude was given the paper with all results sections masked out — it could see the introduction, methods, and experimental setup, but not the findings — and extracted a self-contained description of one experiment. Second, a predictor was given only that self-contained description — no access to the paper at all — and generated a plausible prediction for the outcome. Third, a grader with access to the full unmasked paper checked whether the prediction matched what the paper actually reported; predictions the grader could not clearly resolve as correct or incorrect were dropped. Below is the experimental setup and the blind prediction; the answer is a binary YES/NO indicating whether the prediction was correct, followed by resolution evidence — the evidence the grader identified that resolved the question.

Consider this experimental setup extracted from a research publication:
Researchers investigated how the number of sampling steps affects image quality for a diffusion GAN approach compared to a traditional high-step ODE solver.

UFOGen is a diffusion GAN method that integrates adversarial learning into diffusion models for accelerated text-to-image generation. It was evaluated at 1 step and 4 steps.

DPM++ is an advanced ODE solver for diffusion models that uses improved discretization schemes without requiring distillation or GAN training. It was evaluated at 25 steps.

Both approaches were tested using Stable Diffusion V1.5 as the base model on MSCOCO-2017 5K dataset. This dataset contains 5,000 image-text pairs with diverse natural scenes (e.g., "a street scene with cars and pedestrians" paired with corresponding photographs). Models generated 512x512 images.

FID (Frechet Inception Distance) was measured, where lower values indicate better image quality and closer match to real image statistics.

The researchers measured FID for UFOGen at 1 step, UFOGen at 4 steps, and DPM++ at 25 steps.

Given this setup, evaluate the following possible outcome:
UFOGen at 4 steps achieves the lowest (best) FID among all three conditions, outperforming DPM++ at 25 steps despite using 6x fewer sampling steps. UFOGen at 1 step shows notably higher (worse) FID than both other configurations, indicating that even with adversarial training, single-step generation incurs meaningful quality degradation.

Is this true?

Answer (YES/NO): NO